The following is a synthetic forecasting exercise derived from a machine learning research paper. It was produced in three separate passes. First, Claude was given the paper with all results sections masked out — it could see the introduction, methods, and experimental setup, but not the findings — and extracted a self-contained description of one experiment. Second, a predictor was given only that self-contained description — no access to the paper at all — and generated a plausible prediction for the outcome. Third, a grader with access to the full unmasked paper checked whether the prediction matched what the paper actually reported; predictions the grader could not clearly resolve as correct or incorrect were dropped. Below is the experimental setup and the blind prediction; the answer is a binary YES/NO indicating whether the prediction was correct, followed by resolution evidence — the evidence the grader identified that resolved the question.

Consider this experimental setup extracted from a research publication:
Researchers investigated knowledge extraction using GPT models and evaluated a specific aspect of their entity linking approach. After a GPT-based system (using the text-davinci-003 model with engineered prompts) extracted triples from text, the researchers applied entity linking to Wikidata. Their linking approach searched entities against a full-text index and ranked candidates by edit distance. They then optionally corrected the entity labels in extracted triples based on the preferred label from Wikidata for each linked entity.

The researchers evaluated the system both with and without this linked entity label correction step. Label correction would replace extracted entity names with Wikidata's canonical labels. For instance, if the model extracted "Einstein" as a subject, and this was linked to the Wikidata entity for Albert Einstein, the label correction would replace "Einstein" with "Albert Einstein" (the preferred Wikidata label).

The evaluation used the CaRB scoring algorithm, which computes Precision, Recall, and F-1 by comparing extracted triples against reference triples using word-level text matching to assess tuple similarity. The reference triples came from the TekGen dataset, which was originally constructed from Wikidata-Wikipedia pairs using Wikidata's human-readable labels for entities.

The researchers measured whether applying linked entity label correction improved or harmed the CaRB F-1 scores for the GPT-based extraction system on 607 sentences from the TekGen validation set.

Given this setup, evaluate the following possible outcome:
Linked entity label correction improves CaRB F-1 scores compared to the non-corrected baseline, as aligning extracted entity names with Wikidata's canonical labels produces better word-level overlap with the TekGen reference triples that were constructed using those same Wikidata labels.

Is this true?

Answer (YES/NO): YES